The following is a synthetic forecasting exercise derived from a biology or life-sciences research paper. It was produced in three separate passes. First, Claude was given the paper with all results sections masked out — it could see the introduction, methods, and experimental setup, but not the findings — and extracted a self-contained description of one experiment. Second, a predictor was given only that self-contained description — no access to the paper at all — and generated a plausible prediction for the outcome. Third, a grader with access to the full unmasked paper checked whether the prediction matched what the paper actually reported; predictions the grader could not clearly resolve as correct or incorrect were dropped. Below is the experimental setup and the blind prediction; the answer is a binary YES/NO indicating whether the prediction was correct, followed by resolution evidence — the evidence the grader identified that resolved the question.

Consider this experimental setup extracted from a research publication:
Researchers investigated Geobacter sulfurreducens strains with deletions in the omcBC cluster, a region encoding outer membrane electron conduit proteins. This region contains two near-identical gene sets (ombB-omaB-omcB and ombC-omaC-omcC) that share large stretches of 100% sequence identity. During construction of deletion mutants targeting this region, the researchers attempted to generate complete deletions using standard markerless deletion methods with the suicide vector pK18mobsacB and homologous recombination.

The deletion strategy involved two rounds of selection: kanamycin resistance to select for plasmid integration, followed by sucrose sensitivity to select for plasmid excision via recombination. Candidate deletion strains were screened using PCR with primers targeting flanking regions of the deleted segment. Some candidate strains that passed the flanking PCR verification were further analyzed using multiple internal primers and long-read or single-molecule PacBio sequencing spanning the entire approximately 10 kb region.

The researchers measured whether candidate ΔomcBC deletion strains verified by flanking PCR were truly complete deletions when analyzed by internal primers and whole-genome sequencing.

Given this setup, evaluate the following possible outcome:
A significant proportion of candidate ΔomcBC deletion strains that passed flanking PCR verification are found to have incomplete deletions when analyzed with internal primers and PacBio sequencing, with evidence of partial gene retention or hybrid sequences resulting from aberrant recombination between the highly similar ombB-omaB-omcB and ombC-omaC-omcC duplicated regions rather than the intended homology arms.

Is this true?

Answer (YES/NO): YES